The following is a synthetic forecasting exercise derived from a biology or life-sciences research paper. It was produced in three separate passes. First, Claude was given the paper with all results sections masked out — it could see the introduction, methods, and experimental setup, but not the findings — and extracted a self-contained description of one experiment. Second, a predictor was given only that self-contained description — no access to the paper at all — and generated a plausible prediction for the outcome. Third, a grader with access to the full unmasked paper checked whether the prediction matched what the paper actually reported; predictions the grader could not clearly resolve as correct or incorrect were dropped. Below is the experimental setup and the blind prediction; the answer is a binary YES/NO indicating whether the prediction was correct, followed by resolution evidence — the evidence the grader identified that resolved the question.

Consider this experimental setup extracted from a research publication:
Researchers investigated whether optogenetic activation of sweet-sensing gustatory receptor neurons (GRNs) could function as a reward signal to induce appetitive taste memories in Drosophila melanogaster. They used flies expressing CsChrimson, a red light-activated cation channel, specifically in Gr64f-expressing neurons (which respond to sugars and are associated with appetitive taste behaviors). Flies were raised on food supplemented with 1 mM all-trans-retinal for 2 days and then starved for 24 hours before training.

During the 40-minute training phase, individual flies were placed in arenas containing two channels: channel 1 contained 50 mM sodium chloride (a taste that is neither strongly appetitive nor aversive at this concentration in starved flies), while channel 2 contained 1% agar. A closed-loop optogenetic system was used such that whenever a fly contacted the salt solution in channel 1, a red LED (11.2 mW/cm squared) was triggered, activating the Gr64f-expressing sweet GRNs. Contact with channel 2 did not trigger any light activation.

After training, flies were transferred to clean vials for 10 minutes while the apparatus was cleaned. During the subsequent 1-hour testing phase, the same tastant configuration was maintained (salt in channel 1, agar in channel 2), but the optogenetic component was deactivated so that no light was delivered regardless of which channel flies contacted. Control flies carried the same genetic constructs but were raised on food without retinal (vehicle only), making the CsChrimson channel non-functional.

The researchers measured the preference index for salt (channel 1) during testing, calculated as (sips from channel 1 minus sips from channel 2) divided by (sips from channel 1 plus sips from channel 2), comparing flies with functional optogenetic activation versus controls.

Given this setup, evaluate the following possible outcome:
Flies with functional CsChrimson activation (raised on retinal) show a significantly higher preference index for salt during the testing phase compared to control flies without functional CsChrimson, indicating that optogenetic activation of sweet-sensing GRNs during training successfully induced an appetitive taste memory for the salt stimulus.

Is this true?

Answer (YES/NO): YES